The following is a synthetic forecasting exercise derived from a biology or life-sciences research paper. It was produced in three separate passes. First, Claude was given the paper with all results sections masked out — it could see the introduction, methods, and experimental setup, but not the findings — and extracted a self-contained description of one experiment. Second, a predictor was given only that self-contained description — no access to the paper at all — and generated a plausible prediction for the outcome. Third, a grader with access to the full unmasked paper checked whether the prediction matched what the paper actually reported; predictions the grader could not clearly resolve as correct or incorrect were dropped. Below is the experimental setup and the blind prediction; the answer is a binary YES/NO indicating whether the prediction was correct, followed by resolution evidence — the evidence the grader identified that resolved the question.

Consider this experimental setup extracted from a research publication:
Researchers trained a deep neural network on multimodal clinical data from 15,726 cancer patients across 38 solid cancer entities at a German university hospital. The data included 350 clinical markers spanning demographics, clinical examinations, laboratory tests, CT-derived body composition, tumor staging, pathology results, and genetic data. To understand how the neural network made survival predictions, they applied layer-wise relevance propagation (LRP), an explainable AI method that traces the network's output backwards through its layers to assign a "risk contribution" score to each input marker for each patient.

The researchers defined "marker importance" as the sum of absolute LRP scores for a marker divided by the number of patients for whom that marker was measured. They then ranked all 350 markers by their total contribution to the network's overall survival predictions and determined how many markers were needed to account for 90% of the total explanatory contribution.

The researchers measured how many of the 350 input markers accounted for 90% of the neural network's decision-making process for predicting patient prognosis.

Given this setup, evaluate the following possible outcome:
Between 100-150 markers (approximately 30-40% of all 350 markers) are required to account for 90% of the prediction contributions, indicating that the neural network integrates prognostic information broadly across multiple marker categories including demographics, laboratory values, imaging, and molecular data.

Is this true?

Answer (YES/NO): YES